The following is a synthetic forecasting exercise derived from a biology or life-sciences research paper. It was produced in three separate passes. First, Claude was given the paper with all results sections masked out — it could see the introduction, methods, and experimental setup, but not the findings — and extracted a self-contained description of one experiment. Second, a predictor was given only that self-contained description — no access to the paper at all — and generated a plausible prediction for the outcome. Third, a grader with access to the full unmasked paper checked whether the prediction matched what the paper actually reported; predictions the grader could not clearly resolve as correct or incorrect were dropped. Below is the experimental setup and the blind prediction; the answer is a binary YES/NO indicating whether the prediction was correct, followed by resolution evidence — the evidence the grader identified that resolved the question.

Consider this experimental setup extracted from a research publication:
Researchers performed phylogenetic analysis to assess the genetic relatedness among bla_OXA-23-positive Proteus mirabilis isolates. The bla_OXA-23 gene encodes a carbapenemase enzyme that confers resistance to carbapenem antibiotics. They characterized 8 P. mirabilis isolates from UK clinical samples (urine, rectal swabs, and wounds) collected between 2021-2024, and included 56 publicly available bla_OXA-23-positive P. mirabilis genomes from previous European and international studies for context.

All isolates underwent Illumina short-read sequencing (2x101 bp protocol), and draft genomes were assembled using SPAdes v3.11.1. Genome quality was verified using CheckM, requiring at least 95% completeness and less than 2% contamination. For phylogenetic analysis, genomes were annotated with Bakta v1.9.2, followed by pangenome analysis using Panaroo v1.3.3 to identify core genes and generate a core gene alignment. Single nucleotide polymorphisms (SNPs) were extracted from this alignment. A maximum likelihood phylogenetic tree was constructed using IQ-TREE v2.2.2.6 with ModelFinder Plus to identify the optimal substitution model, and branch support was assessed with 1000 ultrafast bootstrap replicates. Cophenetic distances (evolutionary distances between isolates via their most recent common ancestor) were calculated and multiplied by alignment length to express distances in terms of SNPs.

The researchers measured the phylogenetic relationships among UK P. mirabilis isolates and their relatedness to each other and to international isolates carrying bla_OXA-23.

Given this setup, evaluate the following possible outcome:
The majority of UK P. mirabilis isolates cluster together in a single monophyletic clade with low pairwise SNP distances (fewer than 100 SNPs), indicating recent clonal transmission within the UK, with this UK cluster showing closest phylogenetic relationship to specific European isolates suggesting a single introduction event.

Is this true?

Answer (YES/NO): NO